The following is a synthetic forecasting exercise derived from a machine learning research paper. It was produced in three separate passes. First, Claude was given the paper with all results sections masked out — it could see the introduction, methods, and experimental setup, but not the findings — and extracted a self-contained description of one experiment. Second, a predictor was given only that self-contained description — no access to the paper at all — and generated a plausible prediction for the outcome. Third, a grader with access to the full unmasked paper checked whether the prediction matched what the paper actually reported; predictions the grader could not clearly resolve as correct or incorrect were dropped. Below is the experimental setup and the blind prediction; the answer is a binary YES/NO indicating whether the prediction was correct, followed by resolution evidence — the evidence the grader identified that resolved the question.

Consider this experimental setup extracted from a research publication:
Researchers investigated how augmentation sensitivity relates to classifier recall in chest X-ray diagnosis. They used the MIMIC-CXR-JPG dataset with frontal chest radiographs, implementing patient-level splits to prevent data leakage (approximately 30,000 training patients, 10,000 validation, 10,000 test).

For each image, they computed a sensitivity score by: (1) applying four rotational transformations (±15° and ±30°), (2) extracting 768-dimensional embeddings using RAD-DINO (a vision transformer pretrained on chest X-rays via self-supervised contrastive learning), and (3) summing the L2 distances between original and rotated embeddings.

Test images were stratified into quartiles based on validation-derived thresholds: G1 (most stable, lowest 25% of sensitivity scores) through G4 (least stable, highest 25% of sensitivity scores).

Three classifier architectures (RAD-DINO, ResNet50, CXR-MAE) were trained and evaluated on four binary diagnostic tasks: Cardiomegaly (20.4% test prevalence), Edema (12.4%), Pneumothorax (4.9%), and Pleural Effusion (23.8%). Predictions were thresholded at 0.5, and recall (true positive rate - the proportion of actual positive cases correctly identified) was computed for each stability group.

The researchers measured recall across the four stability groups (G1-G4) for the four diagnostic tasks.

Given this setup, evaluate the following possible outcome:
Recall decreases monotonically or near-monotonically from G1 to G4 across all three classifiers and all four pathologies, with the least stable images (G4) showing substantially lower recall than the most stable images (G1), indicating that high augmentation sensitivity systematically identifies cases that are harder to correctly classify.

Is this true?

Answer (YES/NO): YES